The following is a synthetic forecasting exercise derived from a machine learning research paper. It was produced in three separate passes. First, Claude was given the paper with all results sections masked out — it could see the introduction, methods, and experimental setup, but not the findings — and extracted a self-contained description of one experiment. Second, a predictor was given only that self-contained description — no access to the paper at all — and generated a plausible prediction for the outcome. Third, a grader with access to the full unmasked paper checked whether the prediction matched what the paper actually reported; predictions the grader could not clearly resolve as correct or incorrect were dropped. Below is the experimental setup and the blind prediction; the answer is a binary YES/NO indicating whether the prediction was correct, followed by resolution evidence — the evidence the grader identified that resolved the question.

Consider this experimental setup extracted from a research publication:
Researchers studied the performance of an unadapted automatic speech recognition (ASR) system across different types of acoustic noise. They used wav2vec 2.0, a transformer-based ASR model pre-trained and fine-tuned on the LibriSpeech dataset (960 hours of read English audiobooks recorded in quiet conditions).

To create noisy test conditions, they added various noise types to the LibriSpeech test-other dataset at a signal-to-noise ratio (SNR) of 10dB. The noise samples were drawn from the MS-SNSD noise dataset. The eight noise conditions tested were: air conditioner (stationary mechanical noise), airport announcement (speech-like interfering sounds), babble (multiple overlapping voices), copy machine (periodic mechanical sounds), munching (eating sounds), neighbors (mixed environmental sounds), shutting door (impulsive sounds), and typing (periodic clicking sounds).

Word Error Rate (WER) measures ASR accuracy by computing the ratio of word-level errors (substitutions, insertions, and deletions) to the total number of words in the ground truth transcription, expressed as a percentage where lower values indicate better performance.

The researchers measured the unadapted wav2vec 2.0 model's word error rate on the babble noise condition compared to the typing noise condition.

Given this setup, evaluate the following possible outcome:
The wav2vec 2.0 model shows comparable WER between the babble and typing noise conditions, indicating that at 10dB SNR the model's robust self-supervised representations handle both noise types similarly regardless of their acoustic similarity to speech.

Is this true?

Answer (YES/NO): NO